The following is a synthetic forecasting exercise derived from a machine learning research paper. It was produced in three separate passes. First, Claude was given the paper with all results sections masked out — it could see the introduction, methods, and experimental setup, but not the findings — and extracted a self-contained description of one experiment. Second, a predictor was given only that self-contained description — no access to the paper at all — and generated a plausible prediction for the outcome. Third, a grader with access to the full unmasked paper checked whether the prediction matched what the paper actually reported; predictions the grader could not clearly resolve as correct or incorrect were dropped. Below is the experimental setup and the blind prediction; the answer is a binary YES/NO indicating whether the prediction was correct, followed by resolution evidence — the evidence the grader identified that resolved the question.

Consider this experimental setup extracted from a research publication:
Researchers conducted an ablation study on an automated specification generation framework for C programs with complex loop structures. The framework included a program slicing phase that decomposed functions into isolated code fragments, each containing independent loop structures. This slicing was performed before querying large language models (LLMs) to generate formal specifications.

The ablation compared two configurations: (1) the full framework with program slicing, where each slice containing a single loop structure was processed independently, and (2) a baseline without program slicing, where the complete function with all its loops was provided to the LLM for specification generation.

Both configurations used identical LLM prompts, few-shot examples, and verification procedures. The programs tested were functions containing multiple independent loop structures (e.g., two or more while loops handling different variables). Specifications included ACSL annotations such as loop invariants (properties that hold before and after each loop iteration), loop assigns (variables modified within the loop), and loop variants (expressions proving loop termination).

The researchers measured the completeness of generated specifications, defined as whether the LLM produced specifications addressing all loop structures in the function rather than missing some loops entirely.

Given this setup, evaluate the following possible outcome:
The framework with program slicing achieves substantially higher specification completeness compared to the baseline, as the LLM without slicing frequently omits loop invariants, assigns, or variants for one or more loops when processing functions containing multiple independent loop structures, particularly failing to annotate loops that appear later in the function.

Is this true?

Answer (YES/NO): NO